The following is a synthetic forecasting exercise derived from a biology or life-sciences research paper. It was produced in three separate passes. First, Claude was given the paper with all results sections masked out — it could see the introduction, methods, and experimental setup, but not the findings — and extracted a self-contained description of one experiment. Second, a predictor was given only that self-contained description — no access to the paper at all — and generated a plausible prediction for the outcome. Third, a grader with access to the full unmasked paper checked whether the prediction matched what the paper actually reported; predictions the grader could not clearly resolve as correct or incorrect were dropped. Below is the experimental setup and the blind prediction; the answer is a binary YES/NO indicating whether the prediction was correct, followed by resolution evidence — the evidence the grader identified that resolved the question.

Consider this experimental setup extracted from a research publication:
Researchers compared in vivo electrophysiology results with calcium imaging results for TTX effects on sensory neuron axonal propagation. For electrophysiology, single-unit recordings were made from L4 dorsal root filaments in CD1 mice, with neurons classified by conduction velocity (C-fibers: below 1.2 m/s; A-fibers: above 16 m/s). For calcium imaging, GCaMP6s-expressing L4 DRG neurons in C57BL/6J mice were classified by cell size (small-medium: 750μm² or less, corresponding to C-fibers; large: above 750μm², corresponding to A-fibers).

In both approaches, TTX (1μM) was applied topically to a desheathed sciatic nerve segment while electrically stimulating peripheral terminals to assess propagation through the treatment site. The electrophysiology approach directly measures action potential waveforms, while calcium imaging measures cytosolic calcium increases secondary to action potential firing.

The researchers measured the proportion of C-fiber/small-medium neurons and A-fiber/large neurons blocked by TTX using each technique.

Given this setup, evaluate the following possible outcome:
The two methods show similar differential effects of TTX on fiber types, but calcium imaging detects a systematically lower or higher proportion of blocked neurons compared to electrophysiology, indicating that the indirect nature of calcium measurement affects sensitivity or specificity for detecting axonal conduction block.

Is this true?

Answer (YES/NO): NO